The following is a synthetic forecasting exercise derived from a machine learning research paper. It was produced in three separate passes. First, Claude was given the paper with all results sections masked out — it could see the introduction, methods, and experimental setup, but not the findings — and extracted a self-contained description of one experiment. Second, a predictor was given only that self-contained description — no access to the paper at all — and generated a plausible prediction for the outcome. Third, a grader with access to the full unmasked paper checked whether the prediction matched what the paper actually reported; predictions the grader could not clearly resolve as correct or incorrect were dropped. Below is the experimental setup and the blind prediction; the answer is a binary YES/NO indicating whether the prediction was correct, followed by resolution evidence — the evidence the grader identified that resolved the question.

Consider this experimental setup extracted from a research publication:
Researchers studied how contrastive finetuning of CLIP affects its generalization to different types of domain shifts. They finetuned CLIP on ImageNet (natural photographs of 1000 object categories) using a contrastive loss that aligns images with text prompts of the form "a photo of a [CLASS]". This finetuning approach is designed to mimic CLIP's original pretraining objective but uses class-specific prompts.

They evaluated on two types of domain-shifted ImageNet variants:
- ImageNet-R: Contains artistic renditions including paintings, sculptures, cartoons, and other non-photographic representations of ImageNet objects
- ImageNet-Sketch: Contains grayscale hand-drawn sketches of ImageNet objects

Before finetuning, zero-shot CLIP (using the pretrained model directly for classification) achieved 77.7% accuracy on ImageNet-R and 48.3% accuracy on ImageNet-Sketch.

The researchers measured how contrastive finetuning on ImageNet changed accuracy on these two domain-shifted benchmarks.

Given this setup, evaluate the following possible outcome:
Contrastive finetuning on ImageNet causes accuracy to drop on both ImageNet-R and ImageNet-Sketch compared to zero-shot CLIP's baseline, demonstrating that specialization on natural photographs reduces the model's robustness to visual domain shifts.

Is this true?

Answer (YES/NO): NO